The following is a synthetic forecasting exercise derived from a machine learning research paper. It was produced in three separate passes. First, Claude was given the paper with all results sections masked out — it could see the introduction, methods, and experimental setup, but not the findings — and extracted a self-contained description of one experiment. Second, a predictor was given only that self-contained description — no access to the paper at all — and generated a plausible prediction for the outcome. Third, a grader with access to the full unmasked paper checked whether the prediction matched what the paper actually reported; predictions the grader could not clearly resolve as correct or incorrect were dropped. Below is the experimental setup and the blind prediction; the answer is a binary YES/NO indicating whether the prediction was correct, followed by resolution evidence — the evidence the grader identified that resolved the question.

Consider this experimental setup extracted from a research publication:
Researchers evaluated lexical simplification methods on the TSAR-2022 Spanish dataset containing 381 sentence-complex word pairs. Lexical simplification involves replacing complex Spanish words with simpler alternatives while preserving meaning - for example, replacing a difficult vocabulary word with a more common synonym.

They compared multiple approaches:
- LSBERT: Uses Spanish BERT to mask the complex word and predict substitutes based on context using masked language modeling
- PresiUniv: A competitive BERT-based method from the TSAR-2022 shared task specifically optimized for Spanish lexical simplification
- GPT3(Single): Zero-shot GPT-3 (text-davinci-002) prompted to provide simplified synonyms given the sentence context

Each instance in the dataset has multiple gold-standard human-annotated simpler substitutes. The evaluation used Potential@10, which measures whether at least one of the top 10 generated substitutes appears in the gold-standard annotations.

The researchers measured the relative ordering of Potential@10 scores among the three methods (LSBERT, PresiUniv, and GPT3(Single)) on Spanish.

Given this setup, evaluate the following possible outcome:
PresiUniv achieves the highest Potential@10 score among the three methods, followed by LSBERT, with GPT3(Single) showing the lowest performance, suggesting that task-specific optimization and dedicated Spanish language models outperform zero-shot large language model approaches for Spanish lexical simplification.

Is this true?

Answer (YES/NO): NO